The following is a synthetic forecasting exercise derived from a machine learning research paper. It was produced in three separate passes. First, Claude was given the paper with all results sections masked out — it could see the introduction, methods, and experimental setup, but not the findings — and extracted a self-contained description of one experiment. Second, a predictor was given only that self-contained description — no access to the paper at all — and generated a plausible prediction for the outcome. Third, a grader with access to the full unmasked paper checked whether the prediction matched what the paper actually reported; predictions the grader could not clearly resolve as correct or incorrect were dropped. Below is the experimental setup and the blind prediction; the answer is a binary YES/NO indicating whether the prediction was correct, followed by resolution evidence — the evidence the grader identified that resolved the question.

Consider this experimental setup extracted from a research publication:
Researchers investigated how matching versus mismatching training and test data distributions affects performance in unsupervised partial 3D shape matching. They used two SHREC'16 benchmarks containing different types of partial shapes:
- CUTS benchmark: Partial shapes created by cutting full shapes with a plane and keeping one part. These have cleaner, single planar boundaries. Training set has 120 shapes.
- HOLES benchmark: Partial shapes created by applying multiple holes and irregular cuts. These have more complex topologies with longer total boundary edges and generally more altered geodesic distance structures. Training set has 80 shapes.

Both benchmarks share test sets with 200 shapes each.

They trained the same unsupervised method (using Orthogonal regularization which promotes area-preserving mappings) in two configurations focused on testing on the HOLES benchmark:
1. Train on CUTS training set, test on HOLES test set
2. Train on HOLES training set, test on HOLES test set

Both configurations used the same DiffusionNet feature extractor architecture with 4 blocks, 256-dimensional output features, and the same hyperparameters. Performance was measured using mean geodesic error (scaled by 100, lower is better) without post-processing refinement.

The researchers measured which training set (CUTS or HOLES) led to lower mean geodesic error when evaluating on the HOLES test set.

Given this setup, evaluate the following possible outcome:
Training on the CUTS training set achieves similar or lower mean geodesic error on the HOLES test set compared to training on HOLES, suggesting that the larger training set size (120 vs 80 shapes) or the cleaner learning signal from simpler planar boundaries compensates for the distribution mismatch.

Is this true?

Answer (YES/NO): NO